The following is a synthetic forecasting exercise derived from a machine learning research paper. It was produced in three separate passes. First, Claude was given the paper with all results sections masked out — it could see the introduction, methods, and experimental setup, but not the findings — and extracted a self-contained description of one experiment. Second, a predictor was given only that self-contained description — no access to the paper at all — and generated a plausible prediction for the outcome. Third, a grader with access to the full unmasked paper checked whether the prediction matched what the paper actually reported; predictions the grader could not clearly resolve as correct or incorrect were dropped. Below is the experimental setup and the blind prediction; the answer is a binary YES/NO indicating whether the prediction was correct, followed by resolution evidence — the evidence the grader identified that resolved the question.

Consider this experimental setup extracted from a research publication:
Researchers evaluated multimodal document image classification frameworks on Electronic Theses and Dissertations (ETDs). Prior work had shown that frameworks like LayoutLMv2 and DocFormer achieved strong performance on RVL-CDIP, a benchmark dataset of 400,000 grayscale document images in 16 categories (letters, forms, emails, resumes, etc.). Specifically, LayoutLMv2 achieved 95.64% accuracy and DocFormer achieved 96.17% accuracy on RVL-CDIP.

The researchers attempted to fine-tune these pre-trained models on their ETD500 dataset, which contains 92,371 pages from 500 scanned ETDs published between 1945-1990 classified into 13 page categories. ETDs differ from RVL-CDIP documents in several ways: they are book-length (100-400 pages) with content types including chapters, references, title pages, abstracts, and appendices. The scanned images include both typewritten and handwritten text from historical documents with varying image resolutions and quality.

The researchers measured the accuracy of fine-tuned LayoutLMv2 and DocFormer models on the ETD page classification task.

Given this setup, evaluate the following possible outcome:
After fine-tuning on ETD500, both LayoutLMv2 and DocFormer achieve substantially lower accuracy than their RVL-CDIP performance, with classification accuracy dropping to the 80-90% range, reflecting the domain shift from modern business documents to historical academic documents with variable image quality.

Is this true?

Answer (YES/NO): NO